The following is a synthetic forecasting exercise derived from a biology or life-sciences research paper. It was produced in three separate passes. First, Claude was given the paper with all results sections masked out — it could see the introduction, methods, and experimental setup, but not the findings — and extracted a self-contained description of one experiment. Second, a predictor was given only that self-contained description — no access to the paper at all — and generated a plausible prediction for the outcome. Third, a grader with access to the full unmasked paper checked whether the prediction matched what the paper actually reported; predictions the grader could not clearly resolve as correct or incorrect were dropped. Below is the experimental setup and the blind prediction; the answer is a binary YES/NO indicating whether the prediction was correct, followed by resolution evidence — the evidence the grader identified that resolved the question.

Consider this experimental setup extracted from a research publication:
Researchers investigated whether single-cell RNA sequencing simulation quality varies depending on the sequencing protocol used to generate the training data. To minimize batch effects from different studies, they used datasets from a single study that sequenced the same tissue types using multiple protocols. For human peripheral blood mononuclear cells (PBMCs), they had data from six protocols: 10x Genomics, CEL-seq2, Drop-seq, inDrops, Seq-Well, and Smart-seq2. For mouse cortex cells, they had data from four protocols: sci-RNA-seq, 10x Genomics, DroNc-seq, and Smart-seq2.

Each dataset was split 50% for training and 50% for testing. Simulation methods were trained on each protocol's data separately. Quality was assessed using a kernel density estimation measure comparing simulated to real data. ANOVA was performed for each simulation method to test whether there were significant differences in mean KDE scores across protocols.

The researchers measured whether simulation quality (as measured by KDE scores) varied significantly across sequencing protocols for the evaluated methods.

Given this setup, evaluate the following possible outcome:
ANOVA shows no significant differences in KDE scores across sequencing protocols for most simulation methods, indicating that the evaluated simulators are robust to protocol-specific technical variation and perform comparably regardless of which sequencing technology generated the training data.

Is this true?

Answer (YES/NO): YES